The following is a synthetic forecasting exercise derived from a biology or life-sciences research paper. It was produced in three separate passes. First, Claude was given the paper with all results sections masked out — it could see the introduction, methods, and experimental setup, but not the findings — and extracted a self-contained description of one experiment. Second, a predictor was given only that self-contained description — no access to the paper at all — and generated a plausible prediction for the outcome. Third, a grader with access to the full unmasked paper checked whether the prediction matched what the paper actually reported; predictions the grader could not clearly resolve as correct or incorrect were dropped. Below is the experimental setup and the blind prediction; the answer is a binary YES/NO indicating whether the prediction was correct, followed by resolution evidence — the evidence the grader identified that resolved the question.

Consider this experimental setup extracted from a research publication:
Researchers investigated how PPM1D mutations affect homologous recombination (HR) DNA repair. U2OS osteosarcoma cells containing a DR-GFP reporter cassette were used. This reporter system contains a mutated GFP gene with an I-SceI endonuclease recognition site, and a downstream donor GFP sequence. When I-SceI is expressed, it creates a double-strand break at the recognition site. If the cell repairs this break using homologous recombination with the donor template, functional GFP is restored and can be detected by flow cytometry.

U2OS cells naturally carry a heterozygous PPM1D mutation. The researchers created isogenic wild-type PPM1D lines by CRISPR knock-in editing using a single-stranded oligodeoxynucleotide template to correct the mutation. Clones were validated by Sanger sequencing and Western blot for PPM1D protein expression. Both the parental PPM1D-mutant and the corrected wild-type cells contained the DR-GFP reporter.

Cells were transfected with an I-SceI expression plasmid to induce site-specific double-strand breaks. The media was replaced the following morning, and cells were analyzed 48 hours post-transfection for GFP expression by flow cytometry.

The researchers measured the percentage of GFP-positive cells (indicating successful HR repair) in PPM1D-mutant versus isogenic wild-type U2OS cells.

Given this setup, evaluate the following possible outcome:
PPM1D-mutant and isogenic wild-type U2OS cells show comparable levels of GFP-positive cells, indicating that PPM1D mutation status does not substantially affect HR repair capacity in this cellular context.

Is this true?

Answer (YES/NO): YES